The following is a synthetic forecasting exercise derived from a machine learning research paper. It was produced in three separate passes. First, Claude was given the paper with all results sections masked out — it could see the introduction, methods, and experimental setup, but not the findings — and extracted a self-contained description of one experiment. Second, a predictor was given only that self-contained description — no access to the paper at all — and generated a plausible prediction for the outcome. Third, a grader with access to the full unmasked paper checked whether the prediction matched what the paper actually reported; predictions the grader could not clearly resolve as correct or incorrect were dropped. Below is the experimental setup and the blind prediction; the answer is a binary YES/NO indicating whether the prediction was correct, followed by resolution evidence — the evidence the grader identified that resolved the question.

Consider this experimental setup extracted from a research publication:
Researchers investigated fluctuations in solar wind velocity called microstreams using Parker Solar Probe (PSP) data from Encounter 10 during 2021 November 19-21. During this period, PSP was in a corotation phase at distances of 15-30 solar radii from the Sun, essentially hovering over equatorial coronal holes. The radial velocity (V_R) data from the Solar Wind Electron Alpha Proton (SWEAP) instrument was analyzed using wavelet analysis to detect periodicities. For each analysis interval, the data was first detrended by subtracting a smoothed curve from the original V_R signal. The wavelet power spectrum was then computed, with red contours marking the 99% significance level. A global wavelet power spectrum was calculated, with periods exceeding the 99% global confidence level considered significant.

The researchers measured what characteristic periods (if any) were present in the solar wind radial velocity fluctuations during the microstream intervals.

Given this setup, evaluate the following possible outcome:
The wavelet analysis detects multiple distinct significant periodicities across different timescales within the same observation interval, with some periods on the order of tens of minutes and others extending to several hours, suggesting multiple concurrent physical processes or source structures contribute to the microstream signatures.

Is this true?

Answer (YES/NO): NO